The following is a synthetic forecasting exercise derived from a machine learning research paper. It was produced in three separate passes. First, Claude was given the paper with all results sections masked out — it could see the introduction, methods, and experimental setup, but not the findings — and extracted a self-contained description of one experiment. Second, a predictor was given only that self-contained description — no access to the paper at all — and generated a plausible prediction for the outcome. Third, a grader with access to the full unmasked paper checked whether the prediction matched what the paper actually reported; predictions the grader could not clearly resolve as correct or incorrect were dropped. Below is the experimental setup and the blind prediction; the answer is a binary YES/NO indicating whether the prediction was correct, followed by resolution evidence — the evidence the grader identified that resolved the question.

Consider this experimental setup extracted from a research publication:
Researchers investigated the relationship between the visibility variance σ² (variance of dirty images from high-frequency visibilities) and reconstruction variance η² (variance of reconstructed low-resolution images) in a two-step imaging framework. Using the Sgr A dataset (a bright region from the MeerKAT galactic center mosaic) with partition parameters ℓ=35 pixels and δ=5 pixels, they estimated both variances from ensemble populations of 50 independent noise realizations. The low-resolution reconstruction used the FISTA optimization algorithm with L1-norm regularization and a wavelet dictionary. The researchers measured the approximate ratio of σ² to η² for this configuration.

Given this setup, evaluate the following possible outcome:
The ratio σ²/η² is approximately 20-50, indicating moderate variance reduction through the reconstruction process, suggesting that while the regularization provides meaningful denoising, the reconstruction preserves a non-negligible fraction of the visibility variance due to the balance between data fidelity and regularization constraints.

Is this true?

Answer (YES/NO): NO